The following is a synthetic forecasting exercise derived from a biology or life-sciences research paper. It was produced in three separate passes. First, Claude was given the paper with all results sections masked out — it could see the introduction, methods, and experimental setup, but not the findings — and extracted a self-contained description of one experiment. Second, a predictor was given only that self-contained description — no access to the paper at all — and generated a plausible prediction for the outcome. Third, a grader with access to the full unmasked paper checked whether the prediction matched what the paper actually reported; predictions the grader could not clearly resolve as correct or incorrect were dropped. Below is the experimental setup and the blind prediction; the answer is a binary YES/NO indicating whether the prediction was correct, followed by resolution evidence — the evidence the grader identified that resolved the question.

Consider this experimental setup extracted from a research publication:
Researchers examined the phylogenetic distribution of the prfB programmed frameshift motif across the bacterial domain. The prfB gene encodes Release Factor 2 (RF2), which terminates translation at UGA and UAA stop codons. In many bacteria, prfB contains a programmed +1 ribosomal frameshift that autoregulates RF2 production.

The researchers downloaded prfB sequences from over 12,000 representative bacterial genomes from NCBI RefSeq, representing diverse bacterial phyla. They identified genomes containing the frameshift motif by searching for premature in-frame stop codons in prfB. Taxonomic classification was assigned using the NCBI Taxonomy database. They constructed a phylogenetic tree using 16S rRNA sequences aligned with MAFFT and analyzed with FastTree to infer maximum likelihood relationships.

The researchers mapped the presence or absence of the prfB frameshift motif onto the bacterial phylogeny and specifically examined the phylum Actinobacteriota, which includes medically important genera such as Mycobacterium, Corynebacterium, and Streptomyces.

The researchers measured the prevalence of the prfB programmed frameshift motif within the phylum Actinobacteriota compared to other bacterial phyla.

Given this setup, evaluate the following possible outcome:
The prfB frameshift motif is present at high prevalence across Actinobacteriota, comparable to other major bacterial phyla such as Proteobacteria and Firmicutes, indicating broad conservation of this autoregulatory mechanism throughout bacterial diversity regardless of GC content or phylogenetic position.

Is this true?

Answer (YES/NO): NO